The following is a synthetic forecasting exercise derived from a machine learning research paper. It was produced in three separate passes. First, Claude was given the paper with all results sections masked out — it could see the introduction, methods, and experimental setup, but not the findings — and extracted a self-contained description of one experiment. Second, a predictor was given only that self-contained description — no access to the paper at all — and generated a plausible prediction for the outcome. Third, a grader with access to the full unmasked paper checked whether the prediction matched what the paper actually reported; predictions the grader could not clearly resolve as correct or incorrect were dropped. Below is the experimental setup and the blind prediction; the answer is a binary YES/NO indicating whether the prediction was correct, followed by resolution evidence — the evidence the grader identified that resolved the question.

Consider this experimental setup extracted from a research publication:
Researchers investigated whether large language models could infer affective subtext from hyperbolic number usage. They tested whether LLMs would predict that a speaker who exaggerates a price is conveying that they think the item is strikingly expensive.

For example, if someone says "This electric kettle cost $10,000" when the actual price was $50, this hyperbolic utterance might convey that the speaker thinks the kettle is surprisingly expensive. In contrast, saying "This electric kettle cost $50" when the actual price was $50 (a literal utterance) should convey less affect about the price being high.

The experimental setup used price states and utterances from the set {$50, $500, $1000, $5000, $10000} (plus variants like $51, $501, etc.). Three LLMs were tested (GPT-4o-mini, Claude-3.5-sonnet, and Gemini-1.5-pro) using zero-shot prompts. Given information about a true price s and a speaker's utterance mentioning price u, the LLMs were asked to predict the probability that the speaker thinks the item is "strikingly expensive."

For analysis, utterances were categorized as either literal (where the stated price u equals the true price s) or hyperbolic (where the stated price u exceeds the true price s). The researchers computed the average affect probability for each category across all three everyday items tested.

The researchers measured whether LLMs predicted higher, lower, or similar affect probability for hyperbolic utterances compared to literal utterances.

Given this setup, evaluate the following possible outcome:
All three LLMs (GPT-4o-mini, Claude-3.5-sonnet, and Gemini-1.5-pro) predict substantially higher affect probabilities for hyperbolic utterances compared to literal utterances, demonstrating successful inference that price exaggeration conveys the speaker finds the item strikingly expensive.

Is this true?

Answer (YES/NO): NO